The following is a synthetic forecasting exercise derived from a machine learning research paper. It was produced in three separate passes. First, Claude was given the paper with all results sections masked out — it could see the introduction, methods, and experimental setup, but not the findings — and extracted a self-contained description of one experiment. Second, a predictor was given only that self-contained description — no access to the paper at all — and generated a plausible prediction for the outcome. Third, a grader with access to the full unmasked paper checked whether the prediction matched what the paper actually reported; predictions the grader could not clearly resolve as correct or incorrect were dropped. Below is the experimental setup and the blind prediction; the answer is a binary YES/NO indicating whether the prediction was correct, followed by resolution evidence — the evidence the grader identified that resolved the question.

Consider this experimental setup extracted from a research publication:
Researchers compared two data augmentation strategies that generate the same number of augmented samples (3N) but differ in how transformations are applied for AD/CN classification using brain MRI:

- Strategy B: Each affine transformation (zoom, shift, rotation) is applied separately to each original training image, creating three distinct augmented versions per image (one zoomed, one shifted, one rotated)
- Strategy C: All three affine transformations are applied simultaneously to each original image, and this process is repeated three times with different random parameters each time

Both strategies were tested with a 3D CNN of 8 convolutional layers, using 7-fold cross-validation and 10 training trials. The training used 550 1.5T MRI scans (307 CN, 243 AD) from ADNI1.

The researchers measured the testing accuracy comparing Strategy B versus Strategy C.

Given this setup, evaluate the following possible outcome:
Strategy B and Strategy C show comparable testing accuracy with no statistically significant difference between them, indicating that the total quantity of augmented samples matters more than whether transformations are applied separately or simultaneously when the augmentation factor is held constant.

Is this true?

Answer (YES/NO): NO